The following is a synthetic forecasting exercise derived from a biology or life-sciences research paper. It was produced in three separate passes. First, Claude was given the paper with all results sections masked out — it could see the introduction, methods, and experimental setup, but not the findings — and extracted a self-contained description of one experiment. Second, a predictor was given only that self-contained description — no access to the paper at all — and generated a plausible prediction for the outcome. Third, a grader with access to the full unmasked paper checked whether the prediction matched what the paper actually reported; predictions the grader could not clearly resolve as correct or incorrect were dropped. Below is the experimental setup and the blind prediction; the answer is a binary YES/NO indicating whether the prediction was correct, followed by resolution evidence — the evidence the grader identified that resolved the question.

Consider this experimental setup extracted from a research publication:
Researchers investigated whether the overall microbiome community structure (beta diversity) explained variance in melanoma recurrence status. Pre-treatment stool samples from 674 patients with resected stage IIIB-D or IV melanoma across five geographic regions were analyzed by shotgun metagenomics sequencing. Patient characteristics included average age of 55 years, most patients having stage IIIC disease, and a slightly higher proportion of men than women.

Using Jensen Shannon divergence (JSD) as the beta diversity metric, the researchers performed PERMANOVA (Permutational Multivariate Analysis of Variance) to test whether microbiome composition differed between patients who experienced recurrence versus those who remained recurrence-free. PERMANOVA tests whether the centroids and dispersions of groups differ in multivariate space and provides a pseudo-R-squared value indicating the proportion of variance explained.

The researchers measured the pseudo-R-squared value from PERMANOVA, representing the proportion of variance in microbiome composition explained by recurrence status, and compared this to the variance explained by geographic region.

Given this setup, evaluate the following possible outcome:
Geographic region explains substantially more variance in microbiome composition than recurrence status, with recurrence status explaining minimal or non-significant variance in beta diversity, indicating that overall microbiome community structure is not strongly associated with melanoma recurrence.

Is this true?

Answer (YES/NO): YES